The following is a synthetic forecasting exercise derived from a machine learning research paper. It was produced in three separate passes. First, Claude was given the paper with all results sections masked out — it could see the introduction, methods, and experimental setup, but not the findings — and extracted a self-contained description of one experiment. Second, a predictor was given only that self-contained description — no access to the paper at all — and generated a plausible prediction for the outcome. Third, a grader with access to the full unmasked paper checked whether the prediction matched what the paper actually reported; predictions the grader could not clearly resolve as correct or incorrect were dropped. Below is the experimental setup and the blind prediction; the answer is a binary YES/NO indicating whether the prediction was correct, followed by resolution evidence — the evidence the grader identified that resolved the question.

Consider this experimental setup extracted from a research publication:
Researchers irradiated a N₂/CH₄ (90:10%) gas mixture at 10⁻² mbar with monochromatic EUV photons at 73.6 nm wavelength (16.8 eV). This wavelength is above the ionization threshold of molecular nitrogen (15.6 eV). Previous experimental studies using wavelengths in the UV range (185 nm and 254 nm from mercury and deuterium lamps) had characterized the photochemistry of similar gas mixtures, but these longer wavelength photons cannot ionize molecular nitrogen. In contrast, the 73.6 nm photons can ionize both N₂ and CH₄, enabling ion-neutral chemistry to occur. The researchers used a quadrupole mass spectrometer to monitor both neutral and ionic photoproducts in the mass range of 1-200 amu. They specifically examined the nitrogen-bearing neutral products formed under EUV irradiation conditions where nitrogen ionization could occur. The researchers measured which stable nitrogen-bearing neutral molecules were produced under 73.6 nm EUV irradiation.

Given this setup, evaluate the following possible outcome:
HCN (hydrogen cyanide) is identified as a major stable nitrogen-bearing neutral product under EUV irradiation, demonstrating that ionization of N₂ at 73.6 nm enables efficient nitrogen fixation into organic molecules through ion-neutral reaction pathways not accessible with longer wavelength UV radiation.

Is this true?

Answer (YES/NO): NO